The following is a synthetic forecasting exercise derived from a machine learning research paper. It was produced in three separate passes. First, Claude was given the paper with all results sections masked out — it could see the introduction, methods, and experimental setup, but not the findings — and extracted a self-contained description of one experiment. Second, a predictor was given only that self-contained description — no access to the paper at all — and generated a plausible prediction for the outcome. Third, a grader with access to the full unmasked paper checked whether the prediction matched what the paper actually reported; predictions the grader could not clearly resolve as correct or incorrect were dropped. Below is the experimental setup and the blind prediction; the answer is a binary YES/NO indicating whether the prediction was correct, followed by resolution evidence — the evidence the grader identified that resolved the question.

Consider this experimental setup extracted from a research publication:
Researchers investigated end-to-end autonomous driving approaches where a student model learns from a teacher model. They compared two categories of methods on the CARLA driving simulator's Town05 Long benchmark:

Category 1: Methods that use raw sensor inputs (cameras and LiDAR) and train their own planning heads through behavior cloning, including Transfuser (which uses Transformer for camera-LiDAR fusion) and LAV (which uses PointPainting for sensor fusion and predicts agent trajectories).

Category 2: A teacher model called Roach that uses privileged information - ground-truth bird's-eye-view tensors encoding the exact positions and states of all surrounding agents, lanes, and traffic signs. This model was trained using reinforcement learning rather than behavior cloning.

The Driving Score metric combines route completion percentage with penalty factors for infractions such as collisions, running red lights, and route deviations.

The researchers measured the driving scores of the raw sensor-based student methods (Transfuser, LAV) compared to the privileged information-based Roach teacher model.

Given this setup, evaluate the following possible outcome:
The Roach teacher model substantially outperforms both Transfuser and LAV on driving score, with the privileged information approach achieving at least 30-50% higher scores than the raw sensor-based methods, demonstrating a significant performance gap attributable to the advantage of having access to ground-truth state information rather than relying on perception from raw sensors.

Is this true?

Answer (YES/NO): YES